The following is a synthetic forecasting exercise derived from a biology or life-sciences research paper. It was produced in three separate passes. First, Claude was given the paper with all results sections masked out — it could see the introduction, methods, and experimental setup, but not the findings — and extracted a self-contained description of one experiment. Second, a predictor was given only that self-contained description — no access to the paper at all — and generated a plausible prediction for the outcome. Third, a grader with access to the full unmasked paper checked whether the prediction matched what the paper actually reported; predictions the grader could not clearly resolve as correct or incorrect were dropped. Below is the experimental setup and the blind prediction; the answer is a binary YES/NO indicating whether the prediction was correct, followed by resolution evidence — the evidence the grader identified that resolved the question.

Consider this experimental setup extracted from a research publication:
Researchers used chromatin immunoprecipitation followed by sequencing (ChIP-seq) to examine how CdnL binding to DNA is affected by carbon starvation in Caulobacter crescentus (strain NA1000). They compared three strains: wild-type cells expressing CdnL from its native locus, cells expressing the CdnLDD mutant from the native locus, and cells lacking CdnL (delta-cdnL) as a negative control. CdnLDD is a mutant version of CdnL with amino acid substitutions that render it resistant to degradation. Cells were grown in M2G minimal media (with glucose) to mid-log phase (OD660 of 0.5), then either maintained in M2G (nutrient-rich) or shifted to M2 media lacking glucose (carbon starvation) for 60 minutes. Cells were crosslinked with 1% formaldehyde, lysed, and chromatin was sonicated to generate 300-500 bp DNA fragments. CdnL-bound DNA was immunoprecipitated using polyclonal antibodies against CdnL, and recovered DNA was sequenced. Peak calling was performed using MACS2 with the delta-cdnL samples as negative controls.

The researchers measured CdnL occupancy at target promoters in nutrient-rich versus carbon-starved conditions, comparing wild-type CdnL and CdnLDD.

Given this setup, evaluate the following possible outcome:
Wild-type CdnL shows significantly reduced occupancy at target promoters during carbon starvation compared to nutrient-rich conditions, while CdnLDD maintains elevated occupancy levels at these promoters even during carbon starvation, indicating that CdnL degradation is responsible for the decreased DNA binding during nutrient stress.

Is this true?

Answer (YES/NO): NO